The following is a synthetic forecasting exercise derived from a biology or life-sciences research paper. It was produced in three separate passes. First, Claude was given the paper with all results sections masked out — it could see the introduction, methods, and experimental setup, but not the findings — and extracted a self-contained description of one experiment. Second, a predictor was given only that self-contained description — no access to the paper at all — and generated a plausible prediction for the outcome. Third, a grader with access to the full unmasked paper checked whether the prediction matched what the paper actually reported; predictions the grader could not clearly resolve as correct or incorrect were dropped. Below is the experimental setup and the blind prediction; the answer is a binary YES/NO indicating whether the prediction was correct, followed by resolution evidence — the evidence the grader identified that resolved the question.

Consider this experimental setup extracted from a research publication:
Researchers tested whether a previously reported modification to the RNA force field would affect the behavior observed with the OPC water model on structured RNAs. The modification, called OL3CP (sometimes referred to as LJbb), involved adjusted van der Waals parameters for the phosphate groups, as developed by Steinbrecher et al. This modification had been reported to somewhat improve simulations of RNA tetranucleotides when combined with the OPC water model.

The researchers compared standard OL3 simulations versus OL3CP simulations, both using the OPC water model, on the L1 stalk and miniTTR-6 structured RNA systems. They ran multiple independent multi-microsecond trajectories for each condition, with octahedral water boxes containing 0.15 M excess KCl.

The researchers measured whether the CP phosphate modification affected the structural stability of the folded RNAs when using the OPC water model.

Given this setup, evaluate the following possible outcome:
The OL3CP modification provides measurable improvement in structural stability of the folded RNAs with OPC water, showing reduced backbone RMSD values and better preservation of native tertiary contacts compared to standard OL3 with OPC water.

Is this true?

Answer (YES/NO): NO